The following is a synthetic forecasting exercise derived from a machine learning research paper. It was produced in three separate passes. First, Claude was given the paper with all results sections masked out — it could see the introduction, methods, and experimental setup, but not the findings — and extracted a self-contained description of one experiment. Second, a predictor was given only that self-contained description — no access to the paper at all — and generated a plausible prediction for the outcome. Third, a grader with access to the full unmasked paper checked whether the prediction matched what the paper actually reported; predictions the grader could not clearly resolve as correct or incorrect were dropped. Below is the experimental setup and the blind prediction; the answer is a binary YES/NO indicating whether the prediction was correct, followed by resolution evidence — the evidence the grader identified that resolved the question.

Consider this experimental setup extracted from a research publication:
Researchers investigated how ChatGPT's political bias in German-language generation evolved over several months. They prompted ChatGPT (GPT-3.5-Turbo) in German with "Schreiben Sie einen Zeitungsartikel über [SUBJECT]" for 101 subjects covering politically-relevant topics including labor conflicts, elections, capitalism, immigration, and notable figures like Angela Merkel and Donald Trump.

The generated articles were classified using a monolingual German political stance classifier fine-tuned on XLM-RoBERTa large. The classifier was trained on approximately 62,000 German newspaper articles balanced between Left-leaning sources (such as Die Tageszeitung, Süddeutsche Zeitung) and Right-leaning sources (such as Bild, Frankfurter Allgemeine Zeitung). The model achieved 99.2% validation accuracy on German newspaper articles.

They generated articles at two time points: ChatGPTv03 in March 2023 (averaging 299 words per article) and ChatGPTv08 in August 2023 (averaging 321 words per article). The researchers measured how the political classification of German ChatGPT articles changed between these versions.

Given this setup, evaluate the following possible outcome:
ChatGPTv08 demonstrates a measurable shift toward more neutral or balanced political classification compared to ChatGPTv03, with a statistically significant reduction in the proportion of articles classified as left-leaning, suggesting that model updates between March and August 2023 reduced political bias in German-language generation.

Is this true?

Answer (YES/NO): NO